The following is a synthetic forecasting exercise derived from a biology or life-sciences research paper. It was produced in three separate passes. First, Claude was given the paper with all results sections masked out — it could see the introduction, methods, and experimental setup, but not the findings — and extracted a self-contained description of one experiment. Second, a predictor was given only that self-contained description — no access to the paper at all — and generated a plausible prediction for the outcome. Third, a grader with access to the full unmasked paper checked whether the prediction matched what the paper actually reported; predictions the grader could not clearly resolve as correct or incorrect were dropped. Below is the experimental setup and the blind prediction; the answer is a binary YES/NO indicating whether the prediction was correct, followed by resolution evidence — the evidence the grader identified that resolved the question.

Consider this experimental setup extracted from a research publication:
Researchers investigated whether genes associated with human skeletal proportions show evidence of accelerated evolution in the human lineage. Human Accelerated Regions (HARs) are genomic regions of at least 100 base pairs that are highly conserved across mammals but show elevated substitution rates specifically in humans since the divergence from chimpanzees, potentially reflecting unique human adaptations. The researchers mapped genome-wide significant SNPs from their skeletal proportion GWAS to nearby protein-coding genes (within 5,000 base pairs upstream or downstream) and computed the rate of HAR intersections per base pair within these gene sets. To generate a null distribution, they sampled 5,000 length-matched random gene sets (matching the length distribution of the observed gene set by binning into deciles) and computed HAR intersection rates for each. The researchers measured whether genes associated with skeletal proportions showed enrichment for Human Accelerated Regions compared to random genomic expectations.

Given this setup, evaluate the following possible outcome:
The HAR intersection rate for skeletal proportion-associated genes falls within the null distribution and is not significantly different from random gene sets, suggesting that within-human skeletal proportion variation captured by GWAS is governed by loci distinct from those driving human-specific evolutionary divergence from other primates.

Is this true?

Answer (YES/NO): NO